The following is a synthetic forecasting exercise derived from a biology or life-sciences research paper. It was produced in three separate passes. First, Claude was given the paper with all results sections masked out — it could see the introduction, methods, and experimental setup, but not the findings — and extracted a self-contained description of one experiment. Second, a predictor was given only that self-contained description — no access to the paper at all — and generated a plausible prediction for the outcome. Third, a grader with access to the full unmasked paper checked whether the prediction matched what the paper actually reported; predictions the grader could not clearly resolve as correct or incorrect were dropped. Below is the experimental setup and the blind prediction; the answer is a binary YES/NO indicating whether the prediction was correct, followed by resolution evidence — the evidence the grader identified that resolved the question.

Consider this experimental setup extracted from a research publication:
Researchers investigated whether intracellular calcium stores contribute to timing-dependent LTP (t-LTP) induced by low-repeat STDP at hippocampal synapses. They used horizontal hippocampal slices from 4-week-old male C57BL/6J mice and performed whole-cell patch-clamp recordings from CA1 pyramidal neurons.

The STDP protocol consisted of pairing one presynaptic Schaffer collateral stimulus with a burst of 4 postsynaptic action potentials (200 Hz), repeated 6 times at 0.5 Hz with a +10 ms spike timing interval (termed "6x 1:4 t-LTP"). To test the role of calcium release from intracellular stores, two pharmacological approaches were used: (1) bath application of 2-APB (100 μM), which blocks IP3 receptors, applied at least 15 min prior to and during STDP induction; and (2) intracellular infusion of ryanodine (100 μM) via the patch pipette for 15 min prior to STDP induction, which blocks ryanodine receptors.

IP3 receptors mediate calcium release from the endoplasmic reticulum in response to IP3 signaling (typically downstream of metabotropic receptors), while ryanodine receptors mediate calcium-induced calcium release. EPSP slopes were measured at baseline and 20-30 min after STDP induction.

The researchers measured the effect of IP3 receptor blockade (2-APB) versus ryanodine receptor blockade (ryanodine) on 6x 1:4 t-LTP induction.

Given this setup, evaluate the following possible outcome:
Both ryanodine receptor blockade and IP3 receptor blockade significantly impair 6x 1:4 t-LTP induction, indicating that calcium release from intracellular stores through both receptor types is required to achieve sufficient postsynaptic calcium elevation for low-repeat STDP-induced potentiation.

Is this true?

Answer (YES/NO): YES